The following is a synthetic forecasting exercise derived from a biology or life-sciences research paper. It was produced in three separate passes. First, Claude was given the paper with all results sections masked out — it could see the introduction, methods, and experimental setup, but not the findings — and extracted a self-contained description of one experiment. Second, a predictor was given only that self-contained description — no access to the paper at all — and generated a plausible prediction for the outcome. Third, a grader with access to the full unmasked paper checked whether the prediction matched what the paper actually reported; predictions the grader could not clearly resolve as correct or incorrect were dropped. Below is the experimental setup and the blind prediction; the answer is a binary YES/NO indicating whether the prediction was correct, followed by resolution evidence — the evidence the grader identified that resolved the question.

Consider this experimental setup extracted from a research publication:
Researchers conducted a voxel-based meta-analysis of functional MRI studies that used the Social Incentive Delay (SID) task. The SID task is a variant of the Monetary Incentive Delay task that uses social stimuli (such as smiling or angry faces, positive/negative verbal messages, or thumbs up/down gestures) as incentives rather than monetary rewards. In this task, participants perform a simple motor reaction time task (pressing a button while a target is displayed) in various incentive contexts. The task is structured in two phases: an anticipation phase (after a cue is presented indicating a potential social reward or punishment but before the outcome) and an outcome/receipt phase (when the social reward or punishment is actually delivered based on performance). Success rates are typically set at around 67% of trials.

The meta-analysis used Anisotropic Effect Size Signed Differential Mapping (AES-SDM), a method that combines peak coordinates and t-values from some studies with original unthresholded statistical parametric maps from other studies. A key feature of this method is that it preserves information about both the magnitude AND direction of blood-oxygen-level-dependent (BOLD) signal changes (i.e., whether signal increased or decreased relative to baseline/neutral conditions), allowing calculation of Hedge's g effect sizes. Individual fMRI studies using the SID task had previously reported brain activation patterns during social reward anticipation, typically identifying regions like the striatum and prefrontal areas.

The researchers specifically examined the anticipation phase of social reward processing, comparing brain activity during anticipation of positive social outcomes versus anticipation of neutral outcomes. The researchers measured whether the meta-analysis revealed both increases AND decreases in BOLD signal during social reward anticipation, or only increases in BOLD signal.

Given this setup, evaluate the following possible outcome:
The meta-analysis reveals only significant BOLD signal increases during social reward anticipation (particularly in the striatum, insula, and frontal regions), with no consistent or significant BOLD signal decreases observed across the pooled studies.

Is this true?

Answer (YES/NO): NO